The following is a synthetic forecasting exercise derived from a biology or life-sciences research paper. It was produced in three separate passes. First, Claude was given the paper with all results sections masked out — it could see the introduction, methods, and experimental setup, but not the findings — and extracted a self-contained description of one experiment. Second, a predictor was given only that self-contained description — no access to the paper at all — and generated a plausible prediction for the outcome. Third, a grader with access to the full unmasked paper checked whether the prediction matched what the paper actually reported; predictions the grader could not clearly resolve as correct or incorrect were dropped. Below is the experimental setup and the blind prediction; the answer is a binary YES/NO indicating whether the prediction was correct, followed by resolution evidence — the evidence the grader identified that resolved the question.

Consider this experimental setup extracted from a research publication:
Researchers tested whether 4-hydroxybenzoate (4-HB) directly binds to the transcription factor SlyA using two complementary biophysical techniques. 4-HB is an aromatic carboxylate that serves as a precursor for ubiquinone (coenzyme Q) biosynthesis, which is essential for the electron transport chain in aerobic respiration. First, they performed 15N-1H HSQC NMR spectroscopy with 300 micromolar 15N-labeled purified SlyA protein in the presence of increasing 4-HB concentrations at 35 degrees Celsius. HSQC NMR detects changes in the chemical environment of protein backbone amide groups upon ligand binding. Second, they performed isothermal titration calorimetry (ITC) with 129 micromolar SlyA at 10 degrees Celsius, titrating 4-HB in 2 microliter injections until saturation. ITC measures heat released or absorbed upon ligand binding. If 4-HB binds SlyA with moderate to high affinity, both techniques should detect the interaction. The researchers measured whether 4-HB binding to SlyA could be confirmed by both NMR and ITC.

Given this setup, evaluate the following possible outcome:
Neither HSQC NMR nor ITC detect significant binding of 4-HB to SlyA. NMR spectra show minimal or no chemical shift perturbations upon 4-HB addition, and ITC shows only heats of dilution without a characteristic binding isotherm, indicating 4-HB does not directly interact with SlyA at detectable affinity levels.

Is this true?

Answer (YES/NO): NO